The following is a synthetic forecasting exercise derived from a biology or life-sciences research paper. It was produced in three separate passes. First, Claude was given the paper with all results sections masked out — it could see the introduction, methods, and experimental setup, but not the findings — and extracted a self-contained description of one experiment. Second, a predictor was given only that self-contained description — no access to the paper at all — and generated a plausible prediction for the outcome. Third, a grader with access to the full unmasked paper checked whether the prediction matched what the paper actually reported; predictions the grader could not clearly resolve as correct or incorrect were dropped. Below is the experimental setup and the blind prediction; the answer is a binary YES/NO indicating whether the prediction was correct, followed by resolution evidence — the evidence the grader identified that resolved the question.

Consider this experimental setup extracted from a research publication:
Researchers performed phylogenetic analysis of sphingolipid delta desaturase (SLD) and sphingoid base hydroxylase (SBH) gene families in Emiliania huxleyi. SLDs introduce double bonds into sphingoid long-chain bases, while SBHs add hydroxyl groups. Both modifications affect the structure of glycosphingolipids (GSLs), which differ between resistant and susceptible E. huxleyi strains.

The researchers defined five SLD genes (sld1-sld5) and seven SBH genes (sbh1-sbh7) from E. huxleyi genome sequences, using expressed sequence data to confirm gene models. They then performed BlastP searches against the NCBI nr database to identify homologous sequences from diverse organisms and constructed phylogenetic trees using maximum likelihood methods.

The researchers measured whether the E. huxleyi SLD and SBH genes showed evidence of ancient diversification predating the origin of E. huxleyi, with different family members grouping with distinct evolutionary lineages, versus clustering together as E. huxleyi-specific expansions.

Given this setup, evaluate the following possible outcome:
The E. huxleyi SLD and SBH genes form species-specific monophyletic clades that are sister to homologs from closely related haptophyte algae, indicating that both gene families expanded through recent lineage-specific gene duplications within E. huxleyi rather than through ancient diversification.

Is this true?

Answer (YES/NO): NO